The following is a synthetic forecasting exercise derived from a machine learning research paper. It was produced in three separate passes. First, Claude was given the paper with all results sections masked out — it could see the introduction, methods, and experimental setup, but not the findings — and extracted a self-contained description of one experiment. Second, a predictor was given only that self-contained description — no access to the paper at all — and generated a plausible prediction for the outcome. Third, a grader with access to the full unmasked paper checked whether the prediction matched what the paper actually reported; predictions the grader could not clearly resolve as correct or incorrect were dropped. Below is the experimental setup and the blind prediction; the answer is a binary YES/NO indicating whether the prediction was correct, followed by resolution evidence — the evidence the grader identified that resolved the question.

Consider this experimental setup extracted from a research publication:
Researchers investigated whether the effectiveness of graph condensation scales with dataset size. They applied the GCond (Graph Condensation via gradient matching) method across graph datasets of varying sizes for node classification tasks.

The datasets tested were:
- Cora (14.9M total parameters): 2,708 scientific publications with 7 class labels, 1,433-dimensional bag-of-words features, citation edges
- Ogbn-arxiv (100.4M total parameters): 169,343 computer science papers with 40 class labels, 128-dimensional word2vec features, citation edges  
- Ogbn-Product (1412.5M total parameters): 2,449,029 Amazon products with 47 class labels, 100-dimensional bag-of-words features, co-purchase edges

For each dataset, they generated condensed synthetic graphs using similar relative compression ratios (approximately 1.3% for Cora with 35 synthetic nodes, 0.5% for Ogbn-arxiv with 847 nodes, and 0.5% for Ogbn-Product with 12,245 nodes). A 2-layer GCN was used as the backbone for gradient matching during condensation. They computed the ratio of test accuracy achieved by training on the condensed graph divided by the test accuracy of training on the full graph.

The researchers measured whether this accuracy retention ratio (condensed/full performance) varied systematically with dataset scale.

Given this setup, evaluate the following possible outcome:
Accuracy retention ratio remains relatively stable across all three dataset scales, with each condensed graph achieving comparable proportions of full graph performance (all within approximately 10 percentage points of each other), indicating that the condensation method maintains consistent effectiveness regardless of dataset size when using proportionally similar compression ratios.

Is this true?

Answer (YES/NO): NO